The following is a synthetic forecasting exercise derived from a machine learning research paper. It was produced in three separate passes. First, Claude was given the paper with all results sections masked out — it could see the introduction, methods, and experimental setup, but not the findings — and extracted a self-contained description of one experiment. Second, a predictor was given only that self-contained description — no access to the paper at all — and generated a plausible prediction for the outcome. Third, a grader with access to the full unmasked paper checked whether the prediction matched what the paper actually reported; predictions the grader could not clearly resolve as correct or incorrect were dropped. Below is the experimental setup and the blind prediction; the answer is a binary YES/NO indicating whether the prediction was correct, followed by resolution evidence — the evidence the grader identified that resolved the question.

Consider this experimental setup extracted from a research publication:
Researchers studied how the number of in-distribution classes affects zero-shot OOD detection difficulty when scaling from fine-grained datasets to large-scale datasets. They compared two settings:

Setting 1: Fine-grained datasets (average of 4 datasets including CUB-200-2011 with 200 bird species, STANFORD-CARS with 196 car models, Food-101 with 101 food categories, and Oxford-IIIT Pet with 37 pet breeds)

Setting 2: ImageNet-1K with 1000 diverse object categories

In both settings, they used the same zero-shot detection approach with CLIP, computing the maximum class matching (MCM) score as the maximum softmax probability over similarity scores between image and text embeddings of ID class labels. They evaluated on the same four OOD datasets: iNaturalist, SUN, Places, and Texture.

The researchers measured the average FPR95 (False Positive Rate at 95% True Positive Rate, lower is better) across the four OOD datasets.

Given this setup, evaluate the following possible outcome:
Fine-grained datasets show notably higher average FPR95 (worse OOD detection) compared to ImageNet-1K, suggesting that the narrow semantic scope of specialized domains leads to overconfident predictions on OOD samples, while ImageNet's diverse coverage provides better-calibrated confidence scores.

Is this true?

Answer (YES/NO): NO